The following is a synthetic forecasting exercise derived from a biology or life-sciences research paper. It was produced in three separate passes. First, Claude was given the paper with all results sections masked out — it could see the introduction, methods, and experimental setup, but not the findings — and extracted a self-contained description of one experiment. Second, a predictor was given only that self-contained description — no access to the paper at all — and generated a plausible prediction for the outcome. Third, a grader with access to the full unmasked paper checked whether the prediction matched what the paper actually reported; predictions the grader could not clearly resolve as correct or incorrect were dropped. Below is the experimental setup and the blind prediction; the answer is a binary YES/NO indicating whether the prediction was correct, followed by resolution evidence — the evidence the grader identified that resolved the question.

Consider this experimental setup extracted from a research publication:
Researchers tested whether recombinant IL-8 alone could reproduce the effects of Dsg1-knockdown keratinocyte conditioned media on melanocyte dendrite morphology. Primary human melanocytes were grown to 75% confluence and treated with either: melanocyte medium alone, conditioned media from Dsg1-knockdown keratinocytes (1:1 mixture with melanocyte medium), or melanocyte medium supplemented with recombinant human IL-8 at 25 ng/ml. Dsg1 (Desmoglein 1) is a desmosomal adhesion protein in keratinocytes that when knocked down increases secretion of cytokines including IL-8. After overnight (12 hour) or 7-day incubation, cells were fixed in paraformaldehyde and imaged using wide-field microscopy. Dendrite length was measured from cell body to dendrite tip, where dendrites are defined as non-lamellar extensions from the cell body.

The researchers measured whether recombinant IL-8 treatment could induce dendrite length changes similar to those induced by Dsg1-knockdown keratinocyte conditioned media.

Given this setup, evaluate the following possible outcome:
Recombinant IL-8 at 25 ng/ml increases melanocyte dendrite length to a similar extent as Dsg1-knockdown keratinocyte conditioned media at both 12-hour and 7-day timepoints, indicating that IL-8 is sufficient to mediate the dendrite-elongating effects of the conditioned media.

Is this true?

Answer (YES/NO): NO